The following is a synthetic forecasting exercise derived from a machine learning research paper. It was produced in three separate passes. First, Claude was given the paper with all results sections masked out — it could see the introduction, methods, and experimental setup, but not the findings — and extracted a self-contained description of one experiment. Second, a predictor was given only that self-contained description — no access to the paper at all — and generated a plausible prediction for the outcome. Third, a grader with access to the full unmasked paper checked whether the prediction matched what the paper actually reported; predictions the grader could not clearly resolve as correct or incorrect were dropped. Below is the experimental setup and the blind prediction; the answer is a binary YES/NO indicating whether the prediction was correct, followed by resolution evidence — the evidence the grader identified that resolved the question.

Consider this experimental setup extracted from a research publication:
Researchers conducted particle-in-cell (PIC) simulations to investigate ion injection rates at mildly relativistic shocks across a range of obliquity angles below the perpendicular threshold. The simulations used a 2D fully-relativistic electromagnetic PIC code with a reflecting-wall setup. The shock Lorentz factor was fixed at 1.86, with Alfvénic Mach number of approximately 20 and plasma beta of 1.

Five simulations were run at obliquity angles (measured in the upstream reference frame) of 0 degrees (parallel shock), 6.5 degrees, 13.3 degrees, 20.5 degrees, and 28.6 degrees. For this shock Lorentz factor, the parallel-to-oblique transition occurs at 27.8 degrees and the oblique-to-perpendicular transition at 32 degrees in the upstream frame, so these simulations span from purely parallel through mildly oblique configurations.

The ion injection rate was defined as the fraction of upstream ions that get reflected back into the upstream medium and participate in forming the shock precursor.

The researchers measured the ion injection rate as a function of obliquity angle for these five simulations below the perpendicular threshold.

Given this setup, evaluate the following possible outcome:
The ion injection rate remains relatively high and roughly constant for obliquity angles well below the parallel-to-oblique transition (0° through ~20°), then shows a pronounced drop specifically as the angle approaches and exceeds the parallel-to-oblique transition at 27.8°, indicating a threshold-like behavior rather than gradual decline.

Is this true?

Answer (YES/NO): YES